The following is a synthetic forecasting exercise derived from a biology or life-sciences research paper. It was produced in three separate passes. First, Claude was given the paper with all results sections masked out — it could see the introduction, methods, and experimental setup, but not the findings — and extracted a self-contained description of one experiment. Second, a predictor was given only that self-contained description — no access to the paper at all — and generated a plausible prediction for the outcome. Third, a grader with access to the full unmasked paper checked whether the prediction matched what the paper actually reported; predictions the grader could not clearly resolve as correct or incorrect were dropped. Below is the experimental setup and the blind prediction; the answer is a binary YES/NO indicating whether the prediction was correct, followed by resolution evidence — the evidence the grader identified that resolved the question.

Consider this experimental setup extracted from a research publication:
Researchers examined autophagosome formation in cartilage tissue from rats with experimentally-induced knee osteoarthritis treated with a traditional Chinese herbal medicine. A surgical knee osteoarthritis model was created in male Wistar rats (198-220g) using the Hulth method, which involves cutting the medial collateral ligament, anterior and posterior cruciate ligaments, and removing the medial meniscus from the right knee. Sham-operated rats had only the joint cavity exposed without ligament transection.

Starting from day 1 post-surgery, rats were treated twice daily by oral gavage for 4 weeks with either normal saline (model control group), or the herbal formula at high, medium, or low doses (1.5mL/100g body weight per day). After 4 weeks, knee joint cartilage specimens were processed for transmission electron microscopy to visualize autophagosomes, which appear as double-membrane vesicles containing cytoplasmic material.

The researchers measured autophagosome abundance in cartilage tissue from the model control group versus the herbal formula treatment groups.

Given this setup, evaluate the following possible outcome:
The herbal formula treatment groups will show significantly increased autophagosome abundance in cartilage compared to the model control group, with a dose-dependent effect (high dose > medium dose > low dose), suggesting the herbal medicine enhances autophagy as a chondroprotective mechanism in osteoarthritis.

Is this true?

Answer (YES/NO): YES